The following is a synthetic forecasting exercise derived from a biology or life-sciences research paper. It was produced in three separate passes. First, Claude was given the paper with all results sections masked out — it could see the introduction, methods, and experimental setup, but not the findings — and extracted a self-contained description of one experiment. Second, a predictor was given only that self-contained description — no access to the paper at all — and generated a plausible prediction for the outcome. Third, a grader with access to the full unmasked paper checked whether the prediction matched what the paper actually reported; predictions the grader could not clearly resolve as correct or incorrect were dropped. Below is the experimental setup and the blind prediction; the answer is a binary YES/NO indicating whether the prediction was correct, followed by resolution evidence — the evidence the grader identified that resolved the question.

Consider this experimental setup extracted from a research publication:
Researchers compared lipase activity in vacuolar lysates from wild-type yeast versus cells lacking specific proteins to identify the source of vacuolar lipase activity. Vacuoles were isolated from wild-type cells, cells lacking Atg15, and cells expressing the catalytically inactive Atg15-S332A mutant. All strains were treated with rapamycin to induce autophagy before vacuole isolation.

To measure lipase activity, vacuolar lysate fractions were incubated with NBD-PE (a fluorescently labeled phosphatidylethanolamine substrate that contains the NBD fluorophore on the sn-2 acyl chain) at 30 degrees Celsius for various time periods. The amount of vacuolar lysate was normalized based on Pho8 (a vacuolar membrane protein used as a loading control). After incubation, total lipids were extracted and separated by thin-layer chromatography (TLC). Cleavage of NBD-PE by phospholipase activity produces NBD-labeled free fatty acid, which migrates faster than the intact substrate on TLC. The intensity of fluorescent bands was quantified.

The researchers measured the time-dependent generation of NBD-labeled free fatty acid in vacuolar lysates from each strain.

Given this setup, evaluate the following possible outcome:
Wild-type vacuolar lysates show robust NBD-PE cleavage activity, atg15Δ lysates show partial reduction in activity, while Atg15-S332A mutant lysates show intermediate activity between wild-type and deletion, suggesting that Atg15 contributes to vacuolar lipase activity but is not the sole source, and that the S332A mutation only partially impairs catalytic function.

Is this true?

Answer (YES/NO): NO